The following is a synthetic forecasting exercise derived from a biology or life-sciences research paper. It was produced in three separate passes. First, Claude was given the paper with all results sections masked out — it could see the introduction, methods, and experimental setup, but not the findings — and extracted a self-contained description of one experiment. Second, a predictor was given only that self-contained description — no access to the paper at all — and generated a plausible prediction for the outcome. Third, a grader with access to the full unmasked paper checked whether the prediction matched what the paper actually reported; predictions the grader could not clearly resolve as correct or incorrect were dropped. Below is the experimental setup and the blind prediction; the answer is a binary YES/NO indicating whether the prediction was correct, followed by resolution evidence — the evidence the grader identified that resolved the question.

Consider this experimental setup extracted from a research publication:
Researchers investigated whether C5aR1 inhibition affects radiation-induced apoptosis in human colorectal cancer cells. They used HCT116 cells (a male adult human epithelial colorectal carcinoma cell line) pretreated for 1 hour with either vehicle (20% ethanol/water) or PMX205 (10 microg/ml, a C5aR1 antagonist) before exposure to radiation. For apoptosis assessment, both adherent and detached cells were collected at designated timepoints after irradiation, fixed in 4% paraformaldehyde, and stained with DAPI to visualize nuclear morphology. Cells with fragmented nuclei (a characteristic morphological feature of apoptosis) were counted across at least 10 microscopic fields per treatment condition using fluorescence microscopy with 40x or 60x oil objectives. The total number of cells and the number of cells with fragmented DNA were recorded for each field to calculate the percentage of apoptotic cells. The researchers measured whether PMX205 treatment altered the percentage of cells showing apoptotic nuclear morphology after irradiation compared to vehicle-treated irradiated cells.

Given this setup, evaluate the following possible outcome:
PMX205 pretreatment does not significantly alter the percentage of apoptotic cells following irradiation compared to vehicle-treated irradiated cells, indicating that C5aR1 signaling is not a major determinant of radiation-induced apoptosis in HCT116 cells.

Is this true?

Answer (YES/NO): NO